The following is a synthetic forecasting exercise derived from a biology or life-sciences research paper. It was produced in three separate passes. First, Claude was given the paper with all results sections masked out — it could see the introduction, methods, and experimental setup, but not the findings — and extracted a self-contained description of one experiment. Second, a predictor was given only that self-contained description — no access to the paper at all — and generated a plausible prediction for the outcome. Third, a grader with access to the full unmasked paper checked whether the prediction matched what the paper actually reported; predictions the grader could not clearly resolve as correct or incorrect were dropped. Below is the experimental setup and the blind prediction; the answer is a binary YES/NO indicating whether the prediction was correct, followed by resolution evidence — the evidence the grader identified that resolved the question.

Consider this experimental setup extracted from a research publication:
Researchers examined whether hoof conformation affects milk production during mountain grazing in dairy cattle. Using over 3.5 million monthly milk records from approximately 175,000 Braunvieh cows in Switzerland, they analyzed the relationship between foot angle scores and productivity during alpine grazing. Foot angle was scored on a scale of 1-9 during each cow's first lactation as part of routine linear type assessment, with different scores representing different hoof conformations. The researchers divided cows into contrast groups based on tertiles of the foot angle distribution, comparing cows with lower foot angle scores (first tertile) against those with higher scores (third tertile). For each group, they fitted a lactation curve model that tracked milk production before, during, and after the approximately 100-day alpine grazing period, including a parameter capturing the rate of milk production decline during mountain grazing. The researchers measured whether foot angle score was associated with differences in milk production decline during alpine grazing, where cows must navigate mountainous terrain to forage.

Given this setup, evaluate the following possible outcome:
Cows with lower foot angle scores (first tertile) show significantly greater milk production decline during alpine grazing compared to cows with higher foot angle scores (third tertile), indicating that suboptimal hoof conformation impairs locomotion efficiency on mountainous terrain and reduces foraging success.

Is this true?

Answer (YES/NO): NO